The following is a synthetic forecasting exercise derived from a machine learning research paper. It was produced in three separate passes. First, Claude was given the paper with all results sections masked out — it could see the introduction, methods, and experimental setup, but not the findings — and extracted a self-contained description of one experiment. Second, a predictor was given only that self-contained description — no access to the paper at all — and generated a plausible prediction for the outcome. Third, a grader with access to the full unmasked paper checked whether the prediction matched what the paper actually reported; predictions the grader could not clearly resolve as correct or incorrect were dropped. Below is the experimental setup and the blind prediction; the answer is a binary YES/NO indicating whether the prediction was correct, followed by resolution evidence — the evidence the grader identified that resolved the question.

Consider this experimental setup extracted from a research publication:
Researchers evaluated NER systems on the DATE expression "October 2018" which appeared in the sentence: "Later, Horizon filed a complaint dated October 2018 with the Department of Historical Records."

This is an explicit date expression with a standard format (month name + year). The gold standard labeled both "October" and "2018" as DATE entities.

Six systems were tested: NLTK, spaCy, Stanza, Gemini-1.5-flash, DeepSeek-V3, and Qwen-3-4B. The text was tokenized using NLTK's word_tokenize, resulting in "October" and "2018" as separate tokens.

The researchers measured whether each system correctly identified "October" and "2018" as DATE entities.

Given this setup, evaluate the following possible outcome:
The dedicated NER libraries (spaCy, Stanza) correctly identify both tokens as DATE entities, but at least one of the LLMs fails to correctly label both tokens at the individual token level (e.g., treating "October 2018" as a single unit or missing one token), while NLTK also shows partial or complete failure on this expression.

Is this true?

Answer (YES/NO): YES